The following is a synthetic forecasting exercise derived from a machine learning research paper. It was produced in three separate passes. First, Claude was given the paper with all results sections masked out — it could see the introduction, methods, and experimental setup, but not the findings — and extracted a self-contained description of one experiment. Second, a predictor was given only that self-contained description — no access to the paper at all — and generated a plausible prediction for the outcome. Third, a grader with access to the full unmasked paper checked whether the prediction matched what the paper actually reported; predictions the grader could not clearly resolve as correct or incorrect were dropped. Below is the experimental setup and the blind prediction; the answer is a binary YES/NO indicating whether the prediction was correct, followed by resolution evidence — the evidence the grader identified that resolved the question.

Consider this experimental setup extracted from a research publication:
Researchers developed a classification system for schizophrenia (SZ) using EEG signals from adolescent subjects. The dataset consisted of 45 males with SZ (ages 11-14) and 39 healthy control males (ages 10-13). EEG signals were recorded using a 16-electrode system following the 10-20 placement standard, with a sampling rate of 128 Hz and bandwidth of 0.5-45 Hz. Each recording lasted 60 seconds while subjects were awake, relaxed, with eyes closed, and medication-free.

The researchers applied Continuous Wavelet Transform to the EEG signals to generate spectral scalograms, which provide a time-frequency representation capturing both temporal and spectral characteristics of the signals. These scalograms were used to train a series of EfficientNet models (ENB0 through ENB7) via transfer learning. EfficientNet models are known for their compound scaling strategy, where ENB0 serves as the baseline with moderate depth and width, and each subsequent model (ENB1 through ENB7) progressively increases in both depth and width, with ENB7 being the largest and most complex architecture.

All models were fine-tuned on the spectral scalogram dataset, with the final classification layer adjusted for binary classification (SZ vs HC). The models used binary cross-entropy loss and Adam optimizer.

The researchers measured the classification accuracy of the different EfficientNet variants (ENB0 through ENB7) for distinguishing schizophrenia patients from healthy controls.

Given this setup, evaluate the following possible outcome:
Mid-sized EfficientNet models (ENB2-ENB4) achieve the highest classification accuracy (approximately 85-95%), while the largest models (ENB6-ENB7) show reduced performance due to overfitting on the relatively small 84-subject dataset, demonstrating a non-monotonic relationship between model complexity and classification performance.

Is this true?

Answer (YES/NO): NO